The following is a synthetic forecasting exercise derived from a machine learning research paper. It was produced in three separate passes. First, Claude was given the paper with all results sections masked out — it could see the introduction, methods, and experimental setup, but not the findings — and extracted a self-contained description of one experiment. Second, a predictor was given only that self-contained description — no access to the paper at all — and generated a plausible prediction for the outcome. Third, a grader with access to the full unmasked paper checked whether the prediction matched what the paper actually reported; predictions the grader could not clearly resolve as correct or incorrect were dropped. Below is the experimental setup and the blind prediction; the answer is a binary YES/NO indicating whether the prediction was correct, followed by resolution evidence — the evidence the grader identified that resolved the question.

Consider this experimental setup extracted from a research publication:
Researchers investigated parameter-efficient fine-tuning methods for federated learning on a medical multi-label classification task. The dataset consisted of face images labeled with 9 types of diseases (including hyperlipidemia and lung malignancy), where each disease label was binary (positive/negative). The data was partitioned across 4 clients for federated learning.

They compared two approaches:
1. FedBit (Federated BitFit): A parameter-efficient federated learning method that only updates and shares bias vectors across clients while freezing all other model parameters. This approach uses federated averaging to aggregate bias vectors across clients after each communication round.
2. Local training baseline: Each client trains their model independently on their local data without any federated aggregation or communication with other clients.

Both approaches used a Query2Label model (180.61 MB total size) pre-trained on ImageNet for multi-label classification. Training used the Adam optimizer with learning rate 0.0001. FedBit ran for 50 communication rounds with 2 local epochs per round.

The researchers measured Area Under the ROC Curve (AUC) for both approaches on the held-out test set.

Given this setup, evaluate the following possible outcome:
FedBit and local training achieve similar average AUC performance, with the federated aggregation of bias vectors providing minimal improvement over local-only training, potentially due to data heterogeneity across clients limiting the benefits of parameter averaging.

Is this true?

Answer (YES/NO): NO